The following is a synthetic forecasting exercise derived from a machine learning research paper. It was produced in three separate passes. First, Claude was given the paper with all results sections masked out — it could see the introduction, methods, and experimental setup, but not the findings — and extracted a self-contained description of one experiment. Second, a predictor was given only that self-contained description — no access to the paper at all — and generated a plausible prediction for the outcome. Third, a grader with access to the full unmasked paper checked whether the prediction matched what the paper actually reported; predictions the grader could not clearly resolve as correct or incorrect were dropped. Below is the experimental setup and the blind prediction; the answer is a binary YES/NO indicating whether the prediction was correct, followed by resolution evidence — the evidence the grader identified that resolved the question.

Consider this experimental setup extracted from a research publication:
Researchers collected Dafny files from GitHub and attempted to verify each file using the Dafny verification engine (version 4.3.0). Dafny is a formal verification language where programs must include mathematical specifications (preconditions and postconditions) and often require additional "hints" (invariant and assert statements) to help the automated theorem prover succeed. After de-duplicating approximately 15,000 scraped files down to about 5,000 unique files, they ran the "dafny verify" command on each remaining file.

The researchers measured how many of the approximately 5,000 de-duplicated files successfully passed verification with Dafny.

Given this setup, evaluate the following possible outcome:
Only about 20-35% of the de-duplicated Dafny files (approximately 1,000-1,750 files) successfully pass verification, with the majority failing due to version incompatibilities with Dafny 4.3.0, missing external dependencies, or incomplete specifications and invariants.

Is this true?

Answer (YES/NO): YES